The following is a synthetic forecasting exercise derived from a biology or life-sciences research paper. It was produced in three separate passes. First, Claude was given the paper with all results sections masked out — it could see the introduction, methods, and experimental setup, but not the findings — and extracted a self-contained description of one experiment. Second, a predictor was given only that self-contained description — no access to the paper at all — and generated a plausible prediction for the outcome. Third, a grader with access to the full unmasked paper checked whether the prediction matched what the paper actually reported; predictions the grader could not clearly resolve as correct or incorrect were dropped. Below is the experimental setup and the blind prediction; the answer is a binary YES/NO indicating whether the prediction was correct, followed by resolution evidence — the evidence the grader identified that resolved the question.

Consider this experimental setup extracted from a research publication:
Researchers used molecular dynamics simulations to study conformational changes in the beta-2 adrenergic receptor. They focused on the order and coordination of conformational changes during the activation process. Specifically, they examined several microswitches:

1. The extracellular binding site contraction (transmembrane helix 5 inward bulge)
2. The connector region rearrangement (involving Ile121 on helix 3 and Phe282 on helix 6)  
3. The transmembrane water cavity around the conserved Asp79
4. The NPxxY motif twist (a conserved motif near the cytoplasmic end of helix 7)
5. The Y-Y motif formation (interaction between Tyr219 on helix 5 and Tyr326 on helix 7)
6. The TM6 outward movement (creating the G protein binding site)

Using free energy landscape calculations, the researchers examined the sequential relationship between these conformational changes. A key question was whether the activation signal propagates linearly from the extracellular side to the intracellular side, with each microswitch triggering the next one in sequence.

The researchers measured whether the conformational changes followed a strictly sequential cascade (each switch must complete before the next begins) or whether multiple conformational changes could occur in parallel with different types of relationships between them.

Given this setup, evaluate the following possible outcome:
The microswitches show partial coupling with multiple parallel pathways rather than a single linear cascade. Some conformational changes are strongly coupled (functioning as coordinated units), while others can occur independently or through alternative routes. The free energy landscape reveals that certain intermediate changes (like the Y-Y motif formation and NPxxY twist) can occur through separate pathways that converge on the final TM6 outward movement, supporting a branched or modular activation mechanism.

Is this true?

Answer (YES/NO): NO